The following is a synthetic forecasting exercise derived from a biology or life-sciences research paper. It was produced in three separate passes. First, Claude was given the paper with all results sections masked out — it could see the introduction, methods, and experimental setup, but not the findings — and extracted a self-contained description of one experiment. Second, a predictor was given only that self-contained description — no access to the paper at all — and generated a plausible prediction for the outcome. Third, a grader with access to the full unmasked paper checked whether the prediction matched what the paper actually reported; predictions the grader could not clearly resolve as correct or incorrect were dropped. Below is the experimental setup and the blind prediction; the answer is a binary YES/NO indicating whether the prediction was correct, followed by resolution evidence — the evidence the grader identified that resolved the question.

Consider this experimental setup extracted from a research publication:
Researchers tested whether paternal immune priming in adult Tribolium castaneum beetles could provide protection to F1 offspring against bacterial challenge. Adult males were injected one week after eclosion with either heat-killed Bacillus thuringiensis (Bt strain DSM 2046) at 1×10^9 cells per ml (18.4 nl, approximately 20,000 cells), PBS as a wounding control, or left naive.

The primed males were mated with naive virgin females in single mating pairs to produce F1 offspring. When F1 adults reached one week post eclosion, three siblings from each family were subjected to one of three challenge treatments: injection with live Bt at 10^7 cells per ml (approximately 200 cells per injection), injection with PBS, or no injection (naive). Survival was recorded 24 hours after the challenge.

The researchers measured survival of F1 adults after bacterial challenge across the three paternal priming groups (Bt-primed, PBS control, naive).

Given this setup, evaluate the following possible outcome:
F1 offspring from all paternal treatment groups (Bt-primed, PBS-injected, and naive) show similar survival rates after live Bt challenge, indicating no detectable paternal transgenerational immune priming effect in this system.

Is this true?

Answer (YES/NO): NO